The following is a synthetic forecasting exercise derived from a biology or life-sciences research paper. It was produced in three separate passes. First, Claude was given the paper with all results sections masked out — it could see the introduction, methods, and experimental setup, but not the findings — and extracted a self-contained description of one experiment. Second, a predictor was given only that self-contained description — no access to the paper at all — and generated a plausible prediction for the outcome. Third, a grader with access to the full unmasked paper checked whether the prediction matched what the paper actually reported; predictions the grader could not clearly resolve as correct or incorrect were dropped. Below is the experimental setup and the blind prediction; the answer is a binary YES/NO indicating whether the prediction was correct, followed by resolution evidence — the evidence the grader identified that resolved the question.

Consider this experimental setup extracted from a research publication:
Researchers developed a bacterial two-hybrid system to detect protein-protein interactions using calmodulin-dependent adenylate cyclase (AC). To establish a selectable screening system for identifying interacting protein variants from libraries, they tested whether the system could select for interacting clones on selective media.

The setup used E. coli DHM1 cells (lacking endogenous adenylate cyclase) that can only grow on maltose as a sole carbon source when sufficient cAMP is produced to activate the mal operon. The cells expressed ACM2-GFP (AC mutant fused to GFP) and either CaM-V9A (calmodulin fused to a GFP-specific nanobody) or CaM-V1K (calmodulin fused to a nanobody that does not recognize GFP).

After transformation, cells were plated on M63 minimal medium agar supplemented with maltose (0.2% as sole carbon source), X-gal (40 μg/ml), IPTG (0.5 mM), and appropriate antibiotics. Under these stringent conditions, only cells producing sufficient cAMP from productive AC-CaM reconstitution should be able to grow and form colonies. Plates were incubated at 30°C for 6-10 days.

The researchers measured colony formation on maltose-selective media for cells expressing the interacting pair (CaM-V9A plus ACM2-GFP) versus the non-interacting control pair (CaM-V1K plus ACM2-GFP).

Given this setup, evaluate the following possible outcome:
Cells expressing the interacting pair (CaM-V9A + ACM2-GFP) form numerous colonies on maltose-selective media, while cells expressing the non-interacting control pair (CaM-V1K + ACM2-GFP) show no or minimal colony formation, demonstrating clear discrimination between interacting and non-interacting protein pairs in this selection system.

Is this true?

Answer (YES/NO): YES